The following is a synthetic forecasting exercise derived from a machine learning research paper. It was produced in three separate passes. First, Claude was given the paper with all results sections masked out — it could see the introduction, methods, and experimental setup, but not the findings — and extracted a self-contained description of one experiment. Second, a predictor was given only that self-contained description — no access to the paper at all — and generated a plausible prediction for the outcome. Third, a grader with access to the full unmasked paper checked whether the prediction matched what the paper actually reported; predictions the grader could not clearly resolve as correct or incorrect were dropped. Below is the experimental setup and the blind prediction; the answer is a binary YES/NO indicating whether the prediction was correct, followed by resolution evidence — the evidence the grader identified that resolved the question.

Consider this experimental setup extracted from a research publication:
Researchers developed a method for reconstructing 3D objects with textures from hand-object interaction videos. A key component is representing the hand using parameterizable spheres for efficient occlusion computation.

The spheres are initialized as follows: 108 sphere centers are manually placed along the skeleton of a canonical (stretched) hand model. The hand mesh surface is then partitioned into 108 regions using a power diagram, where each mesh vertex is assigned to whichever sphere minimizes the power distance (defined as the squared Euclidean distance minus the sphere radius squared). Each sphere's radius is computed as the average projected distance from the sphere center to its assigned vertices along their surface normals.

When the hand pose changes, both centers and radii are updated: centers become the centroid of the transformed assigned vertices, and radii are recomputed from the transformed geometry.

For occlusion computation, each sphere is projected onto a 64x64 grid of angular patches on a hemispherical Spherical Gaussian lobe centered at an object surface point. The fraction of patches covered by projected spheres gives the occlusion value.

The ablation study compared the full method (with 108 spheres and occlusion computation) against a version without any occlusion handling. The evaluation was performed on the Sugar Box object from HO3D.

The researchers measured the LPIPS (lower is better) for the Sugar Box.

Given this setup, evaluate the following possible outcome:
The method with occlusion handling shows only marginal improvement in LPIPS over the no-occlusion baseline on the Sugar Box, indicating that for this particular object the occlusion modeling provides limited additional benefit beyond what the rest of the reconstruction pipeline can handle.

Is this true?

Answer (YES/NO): NO